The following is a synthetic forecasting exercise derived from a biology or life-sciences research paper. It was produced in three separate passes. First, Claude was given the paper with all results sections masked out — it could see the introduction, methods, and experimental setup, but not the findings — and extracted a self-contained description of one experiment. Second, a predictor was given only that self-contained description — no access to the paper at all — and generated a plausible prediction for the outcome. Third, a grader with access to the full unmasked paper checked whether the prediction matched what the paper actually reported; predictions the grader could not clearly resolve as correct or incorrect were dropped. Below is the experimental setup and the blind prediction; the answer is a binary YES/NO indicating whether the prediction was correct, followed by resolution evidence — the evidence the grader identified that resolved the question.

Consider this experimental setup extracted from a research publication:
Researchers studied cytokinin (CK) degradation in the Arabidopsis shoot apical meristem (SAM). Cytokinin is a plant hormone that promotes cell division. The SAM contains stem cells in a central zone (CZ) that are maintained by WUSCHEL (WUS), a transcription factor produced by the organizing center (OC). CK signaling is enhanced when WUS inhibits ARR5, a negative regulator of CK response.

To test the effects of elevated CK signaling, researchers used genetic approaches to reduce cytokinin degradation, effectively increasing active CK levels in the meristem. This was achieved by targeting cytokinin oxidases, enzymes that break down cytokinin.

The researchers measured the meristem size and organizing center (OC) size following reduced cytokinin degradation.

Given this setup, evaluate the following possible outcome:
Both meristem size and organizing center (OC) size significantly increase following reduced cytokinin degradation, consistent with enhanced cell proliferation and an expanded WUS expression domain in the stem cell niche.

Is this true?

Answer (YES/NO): YES